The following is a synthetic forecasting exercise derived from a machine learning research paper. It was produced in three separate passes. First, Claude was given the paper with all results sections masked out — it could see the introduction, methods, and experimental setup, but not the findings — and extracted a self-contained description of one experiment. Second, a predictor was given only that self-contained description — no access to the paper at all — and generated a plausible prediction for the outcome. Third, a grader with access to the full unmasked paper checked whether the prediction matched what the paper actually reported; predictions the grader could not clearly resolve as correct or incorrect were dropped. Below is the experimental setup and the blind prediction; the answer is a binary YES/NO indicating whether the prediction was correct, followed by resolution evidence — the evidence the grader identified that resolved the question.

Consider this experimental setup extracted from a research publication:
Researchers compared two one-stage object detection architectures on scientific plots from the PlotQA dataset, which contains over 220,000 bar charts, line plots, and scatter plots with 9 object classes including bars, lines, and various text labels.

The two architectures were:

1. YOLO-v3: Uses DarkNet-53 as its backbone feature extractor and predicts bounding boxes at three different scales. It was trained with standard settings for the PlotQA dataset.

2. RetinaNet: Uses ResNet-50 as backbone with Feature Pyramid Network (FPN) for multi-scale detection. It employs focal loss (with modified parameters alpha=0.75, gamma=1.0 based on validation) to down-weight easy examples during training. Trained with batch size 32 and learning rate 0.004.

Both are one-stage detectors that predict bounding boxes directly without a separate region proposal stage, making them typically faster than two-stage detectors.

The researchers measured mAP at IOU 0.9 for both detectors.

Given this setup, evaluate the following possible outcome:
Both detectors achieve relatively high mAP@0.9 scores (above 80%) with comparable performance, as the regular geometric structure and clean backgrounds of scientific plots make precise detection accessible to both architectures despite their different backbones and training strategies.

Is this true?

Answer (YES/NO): NO